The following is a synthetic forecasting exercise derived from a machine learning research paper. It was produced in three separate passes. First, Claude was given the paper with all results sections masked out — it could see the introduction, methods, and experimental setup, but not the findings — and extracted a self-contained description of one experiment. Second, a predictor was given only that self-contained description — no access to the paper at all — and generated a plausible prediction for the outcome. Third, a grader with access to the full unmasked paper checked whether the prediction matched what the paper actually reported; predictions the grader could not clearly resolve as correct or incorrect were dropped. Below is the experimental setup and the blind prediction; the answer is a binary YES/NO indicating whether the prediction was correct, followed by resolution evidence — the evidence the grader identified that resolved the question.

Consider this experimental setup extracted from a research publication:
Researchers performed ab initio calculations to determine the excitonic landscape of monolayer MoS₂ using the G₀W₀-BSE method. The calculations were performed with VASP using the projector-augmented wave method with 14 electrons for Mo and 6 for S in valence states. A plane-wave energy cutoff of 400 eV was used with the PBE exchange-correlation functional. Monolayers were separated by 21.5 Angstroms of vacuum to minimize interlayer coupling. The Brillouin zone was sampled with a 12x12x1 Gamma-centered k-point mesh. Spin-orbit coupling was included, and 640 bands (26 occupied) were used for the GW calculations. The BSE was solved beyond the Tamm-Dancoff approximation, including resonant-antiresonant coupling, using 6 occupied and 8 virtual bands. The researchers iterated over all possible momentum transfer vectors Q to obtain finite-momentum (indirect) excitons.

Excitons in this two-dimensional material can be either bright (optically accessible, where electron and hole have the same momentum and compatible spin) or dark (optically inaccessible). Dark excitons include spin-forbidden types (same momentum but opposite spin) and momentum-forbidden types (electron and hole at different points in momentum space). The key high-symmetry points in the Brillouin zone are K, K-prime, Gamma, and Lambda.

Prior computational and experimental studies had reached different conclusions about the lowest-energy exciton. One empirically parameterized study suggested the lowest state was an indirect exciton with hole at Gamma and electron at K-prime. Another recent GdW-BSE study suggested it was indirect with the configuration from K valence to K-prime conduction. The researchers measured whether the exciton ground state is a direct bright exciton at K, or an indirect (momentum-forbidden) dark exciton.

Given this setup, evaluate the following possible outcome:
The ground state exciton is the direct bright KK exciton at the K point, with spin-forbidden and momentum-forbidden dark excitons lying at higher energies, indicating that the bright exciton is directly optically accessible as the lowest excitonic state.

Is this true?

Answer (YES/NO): NO